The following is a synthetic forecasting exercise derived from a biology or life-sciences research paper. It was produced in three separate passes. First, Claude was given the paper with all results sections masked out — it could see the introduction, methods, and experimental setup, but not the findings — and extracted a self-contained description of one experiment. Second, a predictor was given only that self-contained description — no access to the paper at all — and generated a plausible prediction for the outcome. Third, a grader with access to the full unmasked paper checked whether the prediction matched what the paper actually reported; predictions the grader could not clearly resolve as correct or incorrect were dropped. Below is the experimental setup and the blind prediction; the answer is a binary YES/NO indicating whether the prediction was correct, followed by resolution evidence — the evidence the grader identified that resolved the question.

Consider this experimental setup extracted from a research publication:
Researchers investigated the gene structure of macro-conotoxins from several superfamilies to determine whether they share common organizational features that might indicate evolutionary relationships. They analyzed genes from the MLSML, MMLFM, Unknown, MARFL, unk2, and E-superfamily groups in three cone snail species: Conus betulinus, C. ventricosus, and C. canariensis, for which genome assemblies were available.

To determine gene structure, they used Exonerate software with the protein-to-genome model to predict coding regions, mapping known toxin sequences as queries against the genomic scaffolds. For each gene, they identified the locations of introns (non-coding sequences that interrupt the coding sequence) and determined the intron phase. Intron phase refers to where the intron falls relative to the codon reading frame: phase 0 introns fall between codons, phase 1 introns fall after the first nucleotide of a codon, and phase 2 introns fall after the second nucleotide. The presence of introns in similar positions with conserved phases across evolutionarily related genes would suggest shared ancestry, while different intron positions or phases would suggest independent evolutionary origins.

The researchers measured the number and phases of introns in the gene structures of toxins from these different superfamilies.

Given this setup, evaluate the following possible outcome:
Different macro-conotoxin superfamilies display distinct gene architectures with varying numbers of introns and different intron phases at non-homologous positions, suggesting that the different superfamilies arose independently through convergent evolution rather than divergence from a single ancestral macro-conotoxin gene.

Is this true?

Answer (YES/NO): NO